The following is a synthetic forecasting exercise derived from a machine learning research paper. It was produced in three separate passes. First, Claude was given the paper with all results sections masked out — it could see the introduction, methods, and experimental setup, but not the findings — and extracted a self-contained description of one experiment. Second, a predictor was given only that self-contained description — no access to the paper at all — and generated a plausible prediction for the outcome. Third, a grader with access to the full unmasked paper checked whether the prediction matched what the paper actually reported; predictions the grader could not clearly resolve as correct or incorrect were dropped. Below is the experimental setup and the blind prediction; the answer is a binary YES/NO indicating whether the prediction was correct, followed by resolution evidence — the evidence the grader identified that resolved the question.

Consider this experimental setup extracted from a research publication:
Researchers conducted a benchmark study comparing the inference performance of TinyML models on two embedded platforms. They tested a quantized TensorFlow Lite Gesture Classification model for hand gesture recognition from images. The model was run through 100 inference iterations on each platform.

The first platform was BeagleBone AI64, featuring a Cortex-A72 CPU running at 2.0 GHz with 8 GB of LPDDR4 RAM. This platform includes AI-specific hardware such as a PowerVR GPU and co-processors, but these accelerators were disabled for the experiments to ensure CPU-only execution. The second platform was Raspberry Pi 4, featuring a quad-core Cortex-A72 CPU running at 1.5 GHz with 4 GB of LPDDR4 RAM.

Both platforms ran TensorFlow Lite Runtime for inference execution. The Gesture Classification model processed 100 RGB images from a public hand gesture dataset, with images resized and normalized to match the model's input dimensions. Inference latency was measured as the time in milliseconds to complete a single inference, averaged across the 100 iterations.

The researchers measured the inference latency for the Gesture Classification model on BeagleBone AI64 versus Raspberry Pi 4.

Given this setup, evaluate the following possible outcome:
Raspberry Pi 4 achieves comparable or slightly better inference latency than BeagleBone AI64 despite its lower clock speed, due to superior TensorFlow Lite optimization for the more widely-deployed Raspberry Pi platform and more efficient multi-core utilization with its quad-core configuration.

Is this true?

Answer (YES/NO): NO